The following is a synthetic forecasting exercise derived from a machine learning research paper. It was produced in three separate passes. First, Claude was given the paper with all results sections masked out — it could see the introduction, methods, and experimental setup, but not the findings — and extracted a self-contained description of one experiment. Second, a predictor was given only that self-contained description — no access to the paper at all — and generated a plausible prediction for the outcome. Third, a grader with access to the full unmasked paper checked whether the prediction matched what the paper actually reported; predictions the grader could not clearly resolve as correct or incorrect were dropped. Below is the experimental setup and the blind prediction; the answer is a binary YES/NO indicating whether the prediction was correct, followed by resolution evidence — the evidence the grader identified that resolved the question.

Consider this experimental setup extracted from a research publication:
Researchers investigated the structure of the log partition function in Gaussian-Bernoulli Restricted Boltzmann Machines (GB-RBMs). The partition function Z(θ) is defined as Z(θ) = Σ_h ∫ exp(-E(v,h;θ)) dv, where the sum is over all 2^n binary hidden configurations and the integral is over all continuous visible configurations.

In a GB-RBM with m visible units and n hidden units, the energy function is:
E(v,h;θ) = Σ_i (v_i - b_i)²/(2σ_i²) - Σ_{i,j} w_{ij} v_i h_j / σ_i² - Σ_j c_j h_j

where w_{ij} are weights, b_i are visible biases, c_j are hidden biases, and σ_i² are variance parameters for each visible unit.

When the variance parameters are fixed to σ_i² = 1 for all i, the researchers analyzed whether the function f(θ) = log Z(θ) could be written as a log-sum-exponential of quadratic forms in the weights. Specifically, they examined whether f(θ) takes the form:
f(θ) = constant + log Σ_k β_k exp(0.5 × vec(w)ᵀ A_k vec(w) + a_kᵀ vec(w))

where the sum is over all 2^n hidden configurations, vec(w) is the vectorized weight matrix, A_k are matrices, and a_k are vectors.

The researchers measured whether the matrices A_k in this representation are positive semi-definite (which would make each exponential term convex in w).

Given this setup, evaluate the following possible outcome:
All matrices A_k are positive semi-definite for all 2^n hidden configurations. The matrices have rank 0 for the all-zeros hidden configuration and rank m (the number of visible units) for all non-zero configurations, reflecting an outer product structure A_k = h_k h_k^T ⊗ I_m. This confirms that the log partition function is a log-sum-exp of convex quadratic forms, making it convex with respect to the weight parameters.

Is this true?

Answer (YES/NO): NO